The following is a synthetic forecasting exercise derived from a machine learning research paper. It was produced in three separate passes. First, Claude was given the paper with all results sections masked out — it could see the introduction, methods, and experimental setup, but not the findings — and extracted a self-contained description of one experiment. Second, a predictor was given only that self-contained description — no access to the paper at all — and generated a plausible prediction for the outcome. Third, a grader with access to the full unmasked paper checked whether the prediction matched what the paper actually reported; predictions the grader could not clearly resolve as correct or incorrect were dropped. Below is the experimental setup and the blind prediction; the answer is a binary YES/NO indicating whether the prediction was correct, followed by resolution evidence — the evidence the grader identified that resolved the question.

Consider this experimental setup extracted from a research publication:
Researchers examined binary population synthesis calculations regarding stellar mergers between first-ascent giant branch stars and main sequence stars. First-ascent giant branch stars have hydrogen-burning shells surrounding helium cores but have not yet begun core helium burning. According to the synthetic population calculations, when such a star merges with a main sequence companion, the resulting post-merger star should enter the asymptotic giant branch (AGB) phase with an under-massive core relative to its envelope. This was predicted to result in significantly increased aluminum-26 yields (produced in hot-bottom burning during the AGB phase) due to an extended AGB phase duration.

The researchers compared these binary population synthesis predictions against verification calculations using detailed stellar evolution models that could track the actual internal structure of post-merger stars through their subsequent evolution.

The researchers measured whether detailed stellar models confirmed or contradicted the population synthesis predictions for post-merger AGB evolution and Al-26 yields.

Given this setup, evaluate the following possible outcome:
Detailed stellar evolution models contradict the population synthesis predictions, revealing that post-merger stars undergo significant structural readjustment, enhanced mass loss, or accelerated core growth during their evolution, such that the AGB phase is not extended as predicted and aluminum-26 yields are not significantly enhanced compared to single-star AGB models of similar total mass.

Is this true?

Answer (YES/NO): YES